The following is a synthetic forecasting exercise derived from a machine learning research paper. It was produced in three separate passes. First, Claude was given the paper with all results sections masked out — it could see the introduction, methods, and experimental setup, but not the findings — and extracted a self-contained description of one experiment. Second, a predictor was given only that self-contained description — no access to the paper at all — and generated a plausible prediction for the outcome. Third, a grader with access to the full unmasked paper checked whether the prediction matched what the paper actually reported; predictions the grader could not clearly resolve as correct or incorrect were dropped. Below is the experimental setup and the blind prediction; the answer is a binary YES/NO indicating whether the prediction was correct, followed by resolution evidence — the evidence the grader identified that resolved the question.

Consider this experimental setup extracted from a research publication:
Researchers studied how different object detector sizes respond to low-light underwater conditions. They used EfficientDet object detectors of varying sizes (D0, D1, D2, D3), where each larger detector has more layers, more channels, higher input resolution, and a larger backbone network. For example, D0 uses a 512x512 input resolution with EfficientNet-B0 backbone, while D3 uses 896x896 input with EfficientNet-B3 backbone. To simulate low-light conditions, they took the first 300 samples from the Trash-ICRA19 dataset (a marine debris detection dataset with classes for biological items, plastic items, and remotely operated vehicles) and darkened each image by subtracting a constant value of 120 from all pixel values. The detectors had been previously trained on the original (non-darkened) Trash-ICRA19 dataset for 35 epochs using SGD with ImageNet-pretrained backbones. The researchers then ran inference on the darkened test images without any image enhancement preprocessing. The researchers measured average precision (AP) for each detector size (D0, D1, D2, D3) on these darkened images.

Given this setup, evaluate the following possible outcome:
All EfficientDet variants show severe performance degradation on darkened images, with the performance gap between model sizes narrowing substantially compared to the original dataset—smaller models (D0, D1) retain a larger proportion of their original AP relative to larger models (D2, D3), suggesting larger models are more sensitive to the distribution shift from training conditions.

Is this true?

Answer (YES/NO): NO